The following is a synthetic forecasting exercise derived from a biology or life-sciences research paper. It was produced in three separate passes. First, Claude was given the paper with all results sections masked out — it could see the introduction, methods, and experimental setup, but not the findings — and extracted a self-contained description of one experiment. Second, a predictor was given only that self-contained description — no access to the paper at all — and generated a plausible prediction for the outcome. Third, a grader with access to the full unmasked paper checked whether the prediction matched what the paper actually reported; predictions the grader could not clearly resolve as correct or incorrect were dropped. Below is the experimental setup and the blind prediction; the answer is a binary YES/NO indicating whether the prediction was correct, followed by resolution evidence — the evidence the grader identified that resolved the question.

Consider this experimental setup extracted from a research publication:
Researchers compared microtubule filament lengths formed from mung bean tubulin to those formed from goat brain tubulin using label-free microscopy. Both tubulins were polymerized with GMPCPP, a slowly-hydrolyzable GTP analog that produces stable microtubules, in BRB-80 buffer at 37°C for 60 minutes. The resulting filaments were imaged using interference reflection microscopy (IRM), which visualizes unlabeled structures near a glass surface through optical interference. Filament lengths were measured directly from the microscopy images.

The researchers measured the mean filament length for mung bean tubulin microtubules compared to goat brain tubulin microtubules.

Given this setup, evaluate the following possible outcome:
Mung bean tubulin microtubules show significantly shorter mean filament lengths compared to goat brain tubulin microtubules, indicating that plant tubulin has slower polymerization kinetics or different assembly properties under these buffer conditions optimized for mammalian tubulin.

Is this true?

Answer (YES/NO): NO